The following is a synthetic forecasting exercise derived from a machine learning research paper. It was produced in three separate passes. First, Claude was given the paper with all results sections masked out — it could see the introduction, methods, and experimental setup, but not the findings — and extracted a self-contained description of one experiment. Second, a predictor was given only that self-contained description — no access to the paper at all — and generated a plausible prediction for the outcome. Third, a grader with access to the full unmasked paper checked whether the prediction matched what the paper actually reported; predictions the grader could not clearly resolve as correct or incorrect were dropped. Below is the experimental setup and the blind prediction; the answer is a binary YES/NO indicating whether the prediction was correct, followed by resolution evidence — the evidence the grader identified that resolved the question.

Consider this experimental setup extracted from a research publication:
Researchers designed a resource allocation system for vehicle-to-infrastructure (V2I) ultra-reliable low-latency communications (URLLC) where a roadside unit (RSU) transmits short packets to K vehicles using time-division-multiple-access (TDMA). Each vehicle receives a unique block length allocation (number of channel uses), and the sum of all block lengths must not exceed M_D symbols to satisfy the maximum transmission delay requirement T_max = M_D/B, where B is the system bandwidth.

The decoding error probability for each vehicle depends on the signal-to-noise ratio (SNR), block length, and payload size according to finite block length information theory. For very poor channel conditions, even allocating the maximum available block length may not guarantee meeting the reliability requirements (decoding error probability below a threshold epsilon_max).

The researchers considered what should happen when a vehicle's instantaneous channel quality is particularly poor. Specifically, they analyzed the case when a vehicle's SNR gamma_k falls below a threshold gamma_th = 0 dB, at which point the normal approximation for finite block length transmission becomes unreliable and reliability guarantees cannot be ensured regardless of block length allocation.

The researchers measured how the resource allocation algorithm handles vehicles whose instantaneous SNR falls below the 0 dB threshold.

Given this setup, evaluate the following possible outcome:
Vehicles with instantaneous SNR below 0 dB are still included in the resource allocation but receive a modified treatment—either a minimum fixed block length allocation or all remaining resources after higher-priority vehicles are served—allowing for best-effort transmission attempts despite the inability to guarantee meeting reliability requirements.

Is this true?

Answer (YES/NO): NO